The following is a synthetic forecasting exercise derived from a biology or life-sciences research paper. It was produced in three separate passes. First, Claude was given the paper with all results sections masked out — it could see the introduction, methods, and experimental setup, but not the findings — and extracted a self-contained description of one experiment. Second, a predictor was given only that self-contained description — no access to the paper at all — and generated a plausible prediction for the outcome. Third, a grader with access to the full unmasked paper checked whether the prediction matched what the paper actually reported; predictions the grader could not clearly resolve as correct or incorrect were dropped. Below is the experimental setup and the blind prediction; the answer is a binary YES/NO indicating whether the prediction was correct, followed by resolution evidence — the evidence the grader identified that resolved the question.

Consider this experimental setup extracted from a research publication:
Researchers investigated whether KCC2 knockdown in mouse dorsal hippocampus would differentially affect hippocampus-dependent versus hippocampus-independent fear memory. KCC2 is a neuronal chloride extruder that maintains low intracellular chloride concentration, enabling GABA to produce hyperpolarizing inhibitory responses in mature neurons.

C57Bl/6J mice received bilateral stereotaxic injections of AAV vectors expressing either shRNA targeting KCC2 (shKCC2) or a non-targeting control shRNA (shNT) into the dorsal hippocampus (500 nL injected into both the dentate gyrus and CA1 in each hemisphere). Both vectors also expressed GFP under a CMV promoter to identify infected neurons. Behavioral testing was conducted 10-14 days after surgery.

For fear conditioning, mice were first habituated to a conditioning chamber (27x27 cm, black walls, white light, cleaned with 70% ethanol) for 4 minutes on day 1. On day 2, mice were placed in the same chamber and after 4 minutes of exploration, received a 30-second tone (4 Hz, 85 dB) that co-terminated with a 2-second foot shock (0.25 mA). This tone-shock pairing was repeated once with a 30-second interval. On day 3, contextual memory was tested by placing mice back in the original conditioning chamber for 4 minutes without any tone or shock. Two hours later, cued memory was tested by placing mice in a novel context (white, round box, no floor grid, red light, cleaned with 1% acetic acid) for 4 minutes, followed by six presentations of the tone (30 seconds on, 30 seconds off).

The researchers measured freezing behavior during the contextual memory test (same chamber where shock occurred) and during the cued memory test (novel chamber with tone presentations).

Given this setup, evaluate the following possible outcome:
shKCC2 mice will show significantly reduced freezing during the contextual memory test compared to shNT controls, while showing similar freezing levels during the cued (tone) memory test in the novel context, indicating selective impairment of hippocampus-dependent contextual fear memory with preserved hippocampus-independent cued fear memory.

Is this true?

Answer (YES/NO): YES